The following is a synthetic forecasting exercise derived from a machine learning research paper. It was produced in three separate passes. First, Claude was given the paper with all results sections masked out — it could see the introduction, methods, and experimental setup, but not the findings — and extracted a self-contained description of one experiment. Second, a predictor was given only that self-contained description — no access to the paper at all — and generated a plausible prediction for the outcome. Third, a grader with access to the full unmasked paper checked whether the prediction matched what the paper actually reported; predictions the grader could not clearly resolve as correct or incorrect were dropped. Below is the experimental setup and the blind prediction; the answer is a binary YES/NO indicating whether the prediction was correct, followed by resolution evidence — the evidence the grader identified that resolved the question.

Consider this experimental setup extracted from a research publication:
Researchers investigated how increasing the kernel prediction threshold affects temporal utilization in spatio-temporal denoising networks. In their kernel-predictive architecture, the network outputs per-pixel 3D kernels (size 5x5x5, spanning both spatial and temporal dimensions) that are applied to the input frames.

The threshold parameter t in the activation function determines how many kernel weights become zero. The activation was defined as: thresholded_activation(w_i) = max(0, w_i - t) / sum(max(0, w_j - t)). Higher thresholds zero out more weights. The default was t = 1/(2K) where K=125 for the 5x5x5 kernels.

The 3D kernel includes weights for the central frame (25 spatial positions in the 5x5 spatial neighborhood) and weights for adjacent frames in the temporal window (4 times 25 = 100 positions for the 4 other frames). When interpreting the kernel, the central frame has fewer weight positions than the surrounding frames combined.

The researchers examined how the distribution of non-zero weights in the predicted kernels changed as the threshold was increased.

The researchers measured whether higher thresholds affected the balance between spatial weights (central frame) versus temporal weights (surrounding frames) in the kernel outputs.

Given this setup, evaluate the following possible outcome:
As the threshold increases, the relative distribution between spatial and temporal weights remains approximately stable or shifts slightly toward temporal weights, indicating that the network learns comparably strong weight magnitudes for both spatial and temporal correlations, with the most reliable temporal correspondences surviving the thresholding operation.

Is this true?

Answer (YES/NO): NO